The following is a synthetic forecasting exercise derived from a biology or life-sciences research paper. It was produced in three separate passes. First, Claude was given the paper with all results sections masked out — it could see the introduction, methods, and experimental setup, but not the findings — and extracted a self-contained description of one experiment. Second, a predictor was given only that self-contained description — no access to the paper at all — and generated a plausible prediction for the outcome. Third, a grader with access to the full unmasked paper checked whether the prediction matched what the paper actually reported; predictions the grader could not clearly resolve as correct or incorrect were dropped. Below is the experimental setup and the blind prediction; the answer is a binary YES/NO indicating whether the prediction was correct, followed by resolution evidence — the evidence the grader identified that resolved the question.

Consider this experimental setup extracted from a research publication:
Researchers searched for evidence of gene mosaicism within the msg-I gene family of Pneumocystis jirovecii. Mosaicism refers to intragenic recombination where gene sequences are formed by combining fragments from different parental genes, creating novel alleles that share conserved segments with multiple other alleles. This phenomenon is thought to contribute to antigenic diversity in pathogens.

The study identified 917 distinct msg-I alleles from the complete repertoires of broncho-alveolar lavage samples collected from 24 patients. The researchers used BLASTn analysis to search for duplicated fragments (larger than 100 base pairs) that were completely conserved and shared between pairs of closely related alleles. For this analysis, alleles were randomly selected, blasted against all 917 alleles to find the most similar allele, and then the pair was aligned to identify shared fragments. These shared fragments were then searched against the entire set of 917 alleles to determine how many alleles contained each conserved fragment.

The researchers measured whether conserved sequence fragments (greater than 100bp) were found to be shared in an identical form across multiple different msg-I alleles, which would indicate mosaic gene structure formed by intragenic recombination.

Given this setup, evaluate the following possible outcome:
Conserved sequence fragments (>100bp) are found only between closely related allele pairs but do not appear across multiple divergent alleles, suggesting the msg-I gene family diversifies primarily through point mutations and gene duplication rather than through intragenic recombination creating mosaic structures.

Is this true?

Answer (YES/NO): NO